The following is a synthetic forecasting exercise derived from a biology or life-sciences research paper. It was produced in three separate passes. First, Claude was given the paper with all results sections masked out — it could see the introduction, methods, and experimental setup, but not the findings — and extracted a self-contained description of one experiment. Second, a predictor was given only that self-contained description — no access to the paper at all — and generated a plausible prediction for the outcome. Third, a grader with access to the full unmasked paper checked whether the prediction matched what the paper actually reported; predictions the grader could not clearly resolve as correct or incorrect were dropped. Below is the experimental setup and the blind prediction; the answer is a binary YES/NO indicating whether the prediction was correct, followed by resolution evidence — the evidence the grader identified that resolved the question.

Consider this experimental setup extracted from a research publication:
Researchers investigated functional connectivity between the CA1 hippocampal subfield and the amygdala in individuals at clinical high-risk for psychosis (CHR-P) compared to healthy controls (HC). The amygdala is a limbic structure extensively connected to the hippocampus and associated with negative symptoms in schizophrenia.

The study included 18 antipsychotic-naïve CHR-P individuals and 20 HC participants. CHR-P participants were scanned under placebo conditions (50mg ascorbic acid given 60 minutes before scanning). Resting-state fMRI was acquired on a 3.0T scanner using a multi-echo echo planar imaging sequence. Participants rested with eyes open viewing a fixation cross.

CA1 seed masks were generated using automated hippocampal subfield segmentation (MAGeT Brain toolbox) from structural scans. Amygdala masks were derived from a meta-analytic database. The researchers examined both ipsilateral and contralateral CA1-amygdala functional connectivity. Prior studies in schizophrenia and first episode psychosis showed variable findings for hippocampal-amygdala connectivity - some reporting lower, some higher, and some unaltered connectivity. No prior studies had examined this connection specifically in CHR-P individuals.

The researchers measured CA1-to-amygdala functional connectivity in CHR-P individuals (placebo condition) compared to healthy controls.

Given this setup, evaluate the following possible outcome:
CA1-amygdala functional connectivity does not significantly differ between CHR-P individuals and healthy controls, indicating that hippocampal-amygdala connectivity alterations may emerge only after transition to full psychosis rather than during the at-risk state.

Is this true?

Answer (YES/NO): NO